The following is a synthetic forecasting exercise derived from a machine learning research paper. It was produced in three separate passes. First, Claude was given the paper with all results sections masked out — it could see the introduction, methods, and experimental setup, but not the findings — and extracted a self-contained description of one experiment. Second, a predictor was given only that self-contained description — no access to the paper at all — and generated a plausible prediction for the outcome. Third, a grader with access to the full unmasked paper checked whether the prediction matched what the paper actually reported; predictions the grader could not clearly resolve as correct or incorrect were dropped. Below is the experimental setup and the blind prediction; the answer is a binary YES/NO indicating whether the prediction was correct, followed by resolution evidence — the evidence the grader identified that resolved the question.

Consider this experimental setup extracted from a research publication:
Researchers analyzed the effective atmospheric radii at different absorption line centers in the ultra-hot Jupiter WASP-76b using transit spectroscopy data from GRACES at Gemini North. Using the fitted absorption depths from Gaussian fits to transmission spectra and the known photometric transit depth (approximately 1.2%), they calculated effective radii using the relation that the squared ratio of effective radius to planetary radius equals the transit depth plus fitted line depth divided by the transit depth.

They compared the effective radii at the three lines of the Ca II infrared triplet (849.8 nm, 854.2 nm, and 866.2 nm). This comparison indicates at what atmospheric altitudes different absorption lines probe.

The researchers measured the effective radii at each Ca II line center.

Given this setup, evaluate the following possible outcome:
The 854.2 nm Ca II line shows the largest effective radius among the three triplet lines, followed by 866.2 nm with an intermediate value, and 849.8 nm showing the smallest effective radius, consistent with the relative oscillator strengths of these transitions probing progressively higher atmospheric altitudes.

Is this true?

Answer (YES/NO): YES